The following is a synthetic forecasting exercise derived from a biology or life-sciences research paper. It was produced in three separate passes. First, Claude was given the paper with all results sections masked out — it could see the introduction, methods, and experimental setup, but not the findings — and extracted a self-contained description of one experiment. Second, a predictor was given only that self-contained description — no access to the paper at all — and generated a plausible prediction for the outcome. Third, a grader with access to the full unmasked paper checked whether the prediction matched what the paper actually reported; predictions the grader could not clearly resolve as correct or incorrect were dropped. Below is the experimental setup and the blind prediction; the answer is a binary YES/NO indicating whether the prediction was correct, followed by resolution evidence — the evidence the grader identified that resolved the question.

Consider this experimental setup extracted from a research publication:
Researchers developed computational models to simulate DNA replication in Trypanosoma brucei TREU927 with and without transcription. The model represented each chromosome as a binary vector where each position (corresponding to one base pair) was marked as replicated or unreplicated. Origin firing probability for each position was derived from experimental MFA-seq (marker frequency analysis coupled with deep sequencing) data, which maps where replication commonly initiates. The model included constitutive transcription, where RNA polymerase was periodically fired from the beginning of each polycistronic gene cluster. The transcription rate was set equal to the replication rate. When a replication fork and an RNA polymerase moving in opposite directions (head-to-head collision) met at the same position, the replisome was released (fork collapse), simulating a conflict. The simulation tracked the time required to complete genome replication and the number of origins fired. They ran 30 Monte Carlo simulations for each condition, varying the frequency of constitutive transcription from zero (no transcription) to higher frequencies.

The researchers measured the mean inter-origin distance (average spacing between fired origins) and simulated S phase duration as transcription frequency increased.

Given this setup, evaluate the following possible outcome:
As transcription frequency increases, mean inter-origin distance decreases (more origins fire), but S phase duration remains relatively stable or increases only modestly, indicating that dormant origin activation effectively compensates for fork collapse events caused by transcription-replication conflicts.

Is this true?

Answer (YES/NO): YES